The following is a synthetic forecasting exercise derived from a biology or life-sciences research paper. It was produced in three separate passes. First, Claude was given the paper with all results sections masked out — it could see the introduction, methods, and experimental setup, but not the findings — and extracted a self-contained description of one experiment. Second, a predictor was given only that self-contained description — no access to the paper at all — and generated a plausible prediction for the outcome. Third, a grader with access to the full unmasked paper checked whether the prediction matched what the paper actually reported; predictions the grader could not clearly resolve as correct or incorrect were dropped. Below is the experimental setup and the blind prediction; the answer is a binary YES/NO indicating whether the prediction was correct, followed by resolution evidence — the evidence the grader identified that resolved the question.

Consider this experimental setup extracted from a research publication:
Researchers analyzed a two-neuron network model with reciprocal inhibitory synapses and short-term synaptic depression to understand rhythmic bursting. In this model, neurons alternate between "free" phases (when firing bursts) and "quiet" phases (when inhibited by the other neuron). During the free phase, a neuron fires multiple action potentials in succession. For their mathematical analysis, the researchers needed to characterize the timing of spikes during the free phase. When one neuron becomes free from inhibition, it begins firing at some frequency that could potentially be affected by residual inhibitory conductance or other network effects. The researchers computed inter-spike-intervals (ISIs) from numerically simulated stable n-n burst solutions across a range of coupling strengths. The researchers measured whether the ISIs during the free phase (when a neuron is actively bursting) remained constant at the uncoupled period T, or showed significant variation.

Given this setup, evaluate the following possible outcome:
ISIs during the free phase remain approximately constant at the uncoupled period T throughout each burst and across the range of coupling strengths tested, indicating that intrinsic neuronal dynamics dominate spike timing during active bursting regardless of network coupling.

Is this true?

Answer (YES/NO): YES